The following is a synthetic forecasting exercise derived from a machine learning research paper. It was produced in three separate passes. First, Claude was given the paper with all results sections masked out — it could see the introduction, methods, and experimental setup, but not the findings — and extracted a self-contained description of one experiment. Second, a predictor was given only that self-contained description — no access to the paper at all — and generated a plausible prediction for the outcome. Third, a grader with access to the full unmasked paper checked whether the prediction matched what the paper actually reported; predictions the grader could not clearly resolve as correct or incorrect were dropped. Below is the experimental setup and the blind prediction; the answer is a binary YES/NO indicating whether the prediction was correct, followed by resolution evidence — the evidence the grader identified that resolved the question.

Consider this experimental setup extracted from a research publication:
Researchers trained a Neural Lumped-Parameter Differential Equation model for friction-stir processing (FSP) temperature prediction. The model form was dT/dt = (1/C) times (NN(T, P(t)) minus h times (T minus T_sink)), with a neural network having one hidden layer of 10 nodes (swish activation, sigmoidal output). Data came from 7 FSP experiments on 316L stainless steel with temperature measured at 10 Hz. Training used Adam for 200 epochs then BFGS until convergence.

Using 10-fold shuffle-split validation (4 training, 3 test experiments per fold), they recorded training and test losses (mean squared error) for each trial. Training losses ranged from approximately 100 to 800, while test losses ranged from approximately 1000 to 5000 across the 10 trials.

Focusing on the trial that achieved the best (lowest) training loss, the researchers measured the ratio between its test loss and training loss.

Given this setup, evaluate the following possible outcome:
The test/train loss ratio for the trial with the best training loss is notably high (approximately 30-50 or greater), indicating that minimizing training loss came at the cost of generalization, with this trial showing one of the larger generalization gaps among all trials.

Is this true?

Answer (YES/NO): NO